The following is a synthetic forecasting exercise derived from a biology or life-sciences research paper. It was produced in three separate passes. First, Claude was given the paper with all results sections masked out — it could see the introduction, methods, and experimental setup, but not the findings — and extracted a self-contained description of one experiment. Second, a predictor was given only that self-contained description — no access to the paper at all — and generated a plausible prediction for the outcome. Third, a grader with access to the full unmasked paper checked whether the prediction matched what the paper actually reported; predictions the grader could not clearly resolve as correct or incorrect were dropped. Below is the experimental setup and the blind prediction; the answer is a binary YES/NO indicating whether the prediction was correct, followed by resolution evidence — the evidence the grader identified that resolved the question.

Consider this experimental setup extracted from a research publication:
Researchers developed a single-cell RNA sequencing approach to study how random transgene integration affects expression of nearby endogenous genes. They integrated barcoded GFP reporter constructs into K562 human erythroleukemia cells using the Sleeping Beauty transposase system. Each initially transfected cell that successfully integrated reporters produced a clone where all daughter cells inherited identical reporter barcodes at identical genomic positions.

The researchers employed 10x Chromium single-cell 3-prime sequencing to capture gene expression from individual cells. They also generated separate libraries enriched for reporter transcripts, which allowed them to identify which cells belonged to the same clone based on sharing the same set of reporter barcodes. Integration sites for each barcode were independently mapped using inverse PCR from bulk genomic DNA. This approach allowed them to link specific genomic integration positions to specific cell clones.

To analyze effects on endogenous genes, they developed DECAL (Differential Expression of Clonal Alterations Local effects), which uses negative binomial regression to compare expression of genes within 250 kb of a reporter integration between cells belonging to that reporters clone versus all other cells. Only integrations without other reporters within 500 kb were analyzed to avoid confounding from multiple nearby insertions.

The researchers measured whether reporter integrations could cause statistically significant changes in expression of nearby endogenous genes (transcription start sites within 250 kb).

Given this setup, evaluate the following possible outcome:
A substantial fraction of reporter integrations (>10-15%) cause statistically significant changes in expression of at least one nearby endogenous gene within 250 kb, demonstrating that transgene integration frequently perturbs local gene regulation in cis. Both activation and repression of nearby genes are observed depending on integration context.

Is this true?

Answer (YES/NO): NO